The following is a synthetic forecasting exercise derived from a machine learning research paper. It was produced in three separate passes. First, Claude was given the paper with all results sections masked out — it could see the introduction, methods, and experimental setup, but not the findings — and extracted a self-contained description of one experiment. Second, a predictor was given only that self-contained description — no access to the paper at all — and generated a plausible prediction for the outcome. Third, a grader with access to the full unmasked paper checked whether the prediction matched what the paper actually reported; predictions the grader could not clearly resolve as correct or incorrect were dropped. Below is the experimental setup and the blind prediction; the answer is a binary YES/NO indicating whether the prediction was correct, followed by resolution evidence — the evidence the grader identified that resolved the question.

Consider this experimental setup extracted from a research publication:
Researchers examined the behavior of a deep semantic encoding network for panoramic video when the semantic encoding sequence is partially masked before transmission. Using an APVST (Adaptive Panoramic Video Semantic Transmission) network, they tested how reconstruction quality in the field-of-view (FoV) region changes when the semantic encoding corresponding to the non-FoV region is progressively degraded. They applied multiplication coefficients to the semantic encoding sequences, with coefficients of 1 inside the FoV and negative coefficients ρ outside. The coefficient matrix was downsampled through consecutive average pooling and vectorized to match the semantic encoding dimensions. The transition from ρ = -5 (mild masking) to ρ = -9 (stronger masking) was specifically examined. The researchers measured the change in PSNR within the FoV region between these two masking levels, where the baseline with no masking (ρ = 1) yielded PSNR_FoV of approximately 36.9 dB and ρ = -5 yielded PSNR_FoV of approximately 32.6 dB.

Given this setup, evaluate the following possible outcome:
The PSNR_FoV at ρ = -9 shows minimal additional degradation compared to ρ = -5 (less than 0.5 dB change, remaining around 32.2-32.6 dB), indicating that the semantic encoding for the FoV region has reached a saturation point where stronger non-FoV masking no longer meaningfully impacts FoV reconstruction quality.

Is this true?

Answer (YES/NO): NO